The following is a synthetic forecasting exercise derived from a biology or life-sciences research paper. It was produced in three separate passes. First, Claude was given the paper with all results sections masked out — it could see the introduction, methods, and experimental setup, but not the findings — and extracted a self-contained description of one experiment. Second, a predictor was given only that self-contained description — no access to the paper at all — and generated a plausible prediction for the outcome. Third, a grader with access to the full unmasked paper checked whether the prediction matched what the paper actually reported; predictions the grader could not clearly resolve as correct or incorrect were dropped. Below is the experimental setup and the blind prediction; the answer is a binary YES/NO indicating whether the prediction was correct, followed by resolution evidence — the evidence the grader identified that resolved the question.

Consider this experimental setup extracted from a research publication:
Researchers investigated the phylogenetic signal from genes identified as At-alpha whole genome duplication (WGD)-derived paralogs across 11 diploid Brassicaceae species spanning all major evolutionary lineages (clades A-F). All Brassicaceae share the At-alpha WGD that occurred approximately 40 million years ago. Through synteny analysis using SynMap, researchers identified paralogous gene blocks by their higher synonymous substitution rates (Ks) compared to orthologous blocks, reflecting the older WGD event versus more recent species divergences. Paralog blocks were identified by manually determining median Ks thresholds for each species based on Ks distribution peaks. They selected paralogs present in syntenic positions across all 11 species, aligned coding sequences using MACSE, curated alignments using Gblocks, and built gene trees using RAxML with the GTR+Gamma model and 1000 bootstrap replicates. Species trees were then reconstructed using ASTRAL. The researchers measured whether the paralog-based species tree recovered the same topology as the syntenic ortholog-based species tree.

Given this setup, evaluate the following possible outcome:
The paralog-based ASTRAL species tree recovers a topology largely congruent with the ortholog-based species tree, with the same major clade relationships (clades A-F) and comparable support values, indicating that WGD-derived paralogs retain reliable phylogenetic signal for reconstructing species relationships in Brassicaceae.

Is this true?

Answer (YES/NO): NO